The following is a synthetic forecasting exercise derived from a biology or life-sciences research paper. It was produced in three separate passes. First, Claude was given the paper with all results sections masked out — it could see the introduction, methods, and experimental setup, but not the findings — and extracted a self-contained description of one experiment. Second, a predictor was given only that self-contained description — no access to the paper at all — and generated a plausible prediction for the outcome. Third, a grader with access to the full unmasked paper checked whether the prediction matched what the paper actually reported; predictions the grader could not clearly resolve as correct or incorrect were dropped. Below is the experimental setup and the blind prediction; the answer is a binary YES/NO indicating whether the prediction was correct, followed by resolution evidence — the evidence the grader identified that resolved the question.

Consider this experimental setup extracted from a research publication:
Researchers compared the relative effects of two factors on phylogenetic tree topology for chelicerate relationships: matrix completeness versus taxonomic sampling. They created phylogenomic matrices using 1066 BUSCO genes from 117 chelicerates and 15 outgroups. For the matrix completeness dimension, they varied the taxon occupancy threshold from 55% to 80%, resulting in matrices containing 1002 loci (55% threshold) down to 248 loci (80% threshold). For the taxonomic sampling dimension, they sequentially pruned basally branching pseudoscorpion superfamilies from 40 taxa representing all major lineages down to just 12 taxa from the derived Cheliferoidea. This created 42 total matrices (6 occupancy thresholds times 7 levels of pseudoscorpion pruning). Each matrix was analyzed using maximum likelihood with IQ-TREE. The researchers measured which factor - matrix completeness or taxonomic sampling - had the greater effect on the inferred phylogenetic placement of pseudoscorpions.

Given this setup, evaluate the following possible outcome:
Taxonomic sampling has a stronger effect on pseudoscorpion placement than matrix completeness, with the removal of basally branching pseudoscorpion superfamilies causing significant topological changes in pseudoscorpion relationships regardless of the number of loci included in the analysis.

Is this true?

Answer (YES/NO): YES